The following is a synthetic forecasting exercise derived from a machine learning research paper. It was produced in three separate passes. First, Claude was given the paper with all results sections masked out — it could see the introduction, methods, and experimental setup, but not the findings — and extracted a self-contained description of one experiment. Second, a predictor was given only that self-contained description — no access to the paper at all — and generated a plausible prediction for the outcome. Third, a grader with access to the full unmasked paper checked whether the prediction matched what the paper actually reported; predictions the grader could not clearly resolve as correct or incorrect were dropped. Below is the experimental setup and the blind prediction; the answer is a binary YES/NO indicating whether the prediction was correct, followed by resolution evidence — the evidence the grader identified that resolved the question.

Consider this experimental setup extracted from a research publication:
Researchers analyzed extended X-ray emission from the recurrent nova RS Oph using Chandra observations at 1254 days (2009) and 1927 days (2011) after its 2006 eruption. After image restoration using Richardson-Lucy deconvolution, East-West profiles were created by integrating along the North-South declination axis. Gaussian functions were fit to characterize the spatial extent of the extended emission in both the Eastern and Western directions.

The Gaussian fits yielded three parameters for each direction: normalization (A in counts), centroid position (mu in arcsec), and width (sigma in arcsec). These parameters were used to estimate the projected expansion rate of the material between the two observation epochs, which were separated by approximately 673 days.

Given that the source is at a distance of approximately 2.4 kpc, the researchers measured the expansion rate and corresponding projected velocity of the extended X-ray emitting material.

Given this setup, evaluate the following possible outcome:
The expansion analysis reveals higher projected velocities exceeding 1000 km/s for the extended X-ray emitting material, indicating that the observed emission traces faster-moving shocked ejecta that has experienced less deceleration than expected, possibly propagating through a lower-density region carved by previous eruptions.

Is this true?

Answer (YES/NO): YES